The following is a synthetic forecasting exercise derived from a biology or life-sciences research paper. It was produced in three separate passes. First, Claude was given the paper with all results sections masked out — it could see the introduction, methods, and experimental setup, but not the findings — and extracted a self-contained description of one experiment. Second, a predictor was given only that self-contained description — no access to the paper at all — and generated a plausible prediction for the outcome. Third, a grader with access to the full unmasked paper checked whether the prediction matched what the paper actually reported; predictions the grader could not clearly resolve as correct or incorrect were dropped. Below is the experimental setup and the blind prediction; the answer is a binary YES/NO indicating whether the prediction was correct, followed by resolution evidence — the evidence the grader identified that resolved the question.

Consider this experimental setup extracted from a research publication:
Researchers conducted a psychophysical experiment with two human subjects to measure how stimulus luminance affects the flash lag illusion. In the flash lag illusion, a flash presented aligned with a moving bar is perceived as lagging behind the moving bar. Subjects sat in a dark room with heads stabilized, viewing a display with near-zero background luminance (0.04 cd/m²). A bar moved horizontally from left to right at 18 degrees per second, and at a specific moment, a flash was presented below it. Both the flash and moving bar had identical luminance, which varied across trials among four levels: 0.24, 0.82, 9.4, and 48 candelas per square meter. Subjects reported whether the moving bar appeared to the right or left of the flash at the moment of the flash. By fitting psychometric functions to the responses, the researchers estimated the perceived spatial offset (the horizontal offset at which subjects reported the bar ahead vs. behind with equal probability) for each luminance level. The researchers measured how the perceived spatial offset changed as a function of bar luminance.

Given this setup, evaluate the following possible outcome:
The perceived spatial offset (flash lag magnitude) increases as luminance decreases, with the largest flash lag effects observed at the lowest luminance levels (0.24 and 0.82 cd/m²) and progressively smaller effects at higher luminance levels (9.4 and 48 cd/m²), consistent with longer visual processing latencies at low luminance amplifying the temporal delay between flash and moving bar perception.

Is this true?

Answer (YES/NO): YES